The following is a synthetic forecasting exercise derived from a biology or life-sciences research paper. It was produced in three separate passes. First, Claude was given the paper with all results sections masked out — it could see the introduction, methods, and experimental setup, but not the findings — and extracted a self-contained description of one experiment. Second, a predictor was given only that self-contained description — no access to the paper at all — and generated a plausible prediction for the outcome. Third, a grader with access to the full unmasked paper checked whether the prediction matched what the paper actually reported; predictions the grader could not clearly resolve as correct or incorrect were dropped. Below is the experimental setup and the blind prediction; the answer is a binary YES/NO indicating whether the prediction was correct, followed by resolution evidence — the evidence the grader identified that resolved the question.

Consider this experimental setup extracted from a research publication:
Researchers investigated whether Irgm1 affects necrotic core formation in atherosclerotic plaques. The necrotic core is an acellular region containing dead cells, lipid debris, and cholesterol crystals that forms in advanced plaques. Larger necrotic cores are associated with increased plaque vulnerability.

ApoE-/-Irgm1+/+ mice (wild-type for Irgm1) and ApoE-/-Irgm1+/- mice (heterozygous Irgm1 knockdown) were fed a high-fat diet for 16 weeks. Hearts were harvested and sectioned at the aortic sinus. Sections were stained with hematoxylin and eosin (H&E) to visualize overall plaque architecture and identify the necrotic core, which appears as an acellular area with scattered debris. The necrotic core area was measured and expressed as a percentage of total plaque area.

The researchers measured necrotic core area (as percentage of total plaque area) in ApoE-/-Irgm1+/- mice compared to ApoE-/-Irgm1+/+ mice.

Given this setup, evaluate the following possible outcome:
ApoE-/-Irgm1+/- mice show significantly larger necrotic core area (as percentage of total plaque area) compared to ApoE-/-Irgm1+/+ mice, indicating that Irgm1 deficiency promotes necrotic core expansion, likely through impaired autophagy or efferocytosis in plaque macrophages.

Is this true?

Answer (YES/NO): NO